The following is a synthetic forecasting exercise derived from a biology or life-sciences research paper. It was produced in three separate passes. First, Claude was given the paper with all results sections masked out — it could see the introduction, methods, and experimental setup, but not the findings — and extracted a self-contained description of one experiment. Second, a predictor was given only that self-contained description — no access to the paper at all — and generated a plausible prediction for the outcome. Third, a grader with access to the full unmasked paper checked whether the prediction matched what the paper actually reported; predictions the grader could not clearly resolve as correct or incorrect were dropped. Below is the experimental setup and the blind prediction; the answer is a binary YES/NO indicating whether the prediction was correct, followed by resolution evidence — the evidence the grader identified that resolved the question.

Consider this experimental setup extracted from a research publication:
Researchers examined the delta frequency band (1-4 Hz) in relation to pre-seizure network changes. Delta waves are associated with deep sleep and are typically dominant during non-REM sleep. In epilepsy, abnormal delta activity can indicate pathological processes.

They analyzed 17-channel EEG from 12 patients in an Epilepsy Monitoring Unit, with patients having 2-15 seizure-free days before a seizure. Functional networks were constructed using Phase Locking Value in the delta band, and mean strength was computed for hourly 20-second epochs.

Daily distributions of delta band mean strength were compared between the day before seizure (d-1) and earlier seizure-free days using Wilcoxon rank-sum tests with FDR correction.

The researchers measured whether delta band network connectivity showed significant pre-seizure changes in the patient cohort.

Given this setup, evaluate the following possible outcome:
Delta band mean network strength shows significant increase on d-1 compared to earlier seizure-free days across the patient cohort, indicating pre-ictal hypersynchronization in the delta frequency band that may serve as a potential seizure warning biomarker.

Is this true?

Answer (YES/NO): NO